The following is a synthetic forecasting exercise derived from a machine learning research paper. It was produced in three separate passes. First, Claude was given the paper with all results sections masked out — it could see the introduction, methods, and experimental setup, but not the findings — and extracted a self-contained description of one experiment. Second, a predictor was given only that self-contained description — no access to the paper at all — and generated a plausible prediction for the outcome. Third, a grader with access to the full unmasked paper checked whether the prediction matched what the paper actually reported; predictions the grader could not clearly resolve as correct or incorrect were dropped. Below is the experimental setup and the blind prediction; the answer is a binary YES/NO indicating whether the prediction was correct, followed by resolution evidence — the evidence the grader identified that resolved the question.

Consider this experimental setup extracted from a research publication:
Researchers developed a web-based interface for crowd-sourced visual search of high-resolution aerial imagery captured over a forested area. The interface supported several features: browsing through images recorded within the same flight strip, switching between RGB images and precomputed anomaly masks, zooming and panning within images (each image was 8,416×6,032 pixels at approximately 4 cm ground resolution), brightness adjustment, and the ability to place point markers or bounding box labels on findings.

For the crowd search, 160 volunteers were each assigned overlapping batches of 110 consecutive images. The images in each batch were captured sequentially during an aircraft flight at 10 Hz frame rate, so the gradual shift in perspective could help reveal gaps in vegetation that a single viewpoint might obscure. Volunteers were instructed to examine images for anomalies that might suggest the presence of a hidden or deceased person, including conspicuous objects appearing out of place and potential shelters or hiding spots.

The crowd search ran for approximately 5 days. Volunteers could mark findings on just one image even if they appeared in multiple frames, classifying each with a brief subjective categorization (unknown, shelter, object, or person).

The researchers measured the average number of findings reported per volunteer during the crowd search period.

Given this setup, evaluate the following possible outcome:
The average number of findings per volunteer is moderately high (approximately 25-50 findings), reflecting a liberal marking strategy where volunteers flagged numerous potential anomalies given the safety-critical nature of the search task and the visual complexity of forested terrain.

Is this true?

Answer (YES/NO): NO